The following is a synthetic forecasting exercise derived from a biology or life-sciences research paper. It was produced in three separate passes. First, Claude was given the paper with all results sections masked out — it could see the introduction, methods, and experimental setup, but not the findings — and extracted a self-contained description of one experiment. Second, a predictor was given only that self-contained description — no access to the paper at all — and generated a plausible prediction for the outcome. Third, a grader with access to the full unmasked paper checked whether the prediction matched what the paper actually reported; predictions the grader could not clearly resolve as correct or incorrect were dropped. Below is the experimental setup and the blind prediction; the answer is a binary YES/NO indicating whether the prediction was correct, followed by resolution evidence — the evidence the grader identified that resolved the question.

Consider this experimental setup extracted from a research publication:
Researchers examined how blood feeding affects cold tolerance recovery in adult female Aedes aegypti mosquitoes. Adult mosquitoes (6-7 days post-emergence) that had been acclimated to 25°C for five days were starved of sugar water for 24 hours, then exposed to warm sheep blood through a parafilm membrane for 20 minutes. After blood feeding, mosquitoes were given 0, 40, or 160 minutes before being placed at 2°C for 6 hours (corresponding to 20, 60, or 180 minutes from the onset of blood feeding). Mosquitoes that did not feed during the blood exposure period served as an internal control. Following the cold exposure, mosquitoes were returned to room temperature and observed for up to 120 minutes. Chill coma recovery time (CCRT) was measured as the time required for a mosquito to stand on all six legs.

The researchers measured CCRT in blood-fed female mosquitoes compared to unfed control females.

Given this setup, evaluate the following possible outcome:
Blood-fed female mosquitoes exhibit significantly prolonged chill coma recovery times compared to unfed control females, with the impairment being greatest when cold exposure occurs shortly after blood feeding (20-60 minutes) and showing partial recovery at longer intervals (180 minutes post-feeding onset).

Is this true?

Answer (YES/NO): NO